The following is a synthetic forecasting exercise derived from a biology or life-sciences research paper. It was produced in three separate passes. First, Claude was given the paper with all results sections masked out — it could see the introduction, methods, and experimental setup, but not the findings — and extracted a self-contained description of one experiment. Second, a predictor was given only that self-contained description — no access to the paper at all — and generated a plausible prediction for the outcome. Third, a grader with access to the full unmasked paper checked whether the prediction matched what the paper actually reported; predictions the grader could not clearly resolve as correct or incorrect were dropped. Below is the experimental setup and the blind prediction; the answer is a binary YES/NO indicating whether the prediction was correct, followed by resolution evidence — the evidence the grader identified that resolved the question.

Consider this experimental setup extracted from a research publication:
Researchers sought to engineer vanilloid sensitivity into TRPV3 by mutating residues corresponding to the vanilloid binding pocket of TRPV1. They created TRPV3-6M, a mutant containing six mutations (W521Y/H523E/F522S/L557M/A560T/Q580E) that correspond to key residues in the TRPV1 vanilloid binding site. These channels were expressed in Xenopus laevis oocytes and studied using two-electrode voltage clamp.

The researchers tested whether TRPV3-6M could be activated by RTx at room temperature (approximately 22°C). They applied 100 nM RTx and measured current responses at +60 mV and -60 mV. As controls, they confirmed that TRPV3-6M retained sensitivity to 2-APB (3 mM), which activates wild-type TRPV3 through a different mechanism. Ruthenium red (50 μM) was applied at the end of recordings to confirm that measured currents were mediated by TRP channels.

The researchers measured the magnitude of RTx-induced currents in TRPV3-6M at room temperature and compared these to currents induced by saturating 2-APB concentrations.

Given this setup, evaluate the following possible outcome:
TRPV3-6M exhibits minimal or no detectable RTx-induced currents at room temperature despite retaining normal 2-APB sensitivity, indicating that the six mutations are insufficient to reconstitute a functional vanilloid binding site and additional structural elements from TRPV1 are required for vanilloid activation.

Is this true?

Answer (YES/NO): YES